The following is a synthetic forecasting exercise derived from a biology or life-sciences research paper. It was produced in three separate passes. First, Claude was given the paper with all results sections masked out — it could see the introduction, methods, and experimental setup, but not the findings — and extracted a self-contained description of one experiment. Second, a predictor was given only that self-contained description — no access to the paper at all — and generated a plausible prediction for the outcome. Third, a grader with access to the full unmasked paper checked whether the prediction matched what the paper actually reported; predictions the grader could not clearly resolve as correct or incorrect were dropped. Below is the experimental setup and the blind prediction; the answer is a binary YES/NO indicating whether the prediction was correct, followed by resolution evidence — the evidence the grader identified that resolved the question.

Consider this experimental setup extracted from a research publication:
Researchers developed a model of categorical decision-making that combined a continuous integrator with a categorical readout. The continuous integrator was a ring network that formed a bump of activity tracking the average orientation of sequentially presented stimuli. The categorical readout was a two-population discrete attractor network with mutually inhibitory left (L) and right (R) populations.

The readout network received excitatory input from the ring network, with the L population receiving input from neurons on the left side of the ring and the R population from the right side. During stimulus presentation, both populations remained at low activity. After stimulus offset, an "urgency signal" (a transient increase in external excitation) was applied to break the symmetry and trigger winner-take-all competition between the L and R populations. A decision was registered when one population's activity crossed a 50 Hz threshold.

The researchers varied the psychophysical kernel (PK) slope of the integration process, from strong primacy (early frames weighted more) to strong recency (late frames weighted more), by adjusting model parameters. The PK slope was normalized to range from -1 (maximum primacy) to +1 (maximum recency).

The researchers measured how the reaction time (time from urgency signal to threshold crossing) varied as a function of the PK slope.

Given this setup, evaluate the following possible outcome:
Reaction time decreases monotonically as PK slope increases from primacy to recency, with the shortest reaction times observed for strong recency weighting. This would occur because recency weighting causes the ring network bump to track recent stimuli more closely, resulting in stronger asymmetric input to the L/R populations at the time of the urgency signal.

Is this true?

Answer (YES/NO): NO